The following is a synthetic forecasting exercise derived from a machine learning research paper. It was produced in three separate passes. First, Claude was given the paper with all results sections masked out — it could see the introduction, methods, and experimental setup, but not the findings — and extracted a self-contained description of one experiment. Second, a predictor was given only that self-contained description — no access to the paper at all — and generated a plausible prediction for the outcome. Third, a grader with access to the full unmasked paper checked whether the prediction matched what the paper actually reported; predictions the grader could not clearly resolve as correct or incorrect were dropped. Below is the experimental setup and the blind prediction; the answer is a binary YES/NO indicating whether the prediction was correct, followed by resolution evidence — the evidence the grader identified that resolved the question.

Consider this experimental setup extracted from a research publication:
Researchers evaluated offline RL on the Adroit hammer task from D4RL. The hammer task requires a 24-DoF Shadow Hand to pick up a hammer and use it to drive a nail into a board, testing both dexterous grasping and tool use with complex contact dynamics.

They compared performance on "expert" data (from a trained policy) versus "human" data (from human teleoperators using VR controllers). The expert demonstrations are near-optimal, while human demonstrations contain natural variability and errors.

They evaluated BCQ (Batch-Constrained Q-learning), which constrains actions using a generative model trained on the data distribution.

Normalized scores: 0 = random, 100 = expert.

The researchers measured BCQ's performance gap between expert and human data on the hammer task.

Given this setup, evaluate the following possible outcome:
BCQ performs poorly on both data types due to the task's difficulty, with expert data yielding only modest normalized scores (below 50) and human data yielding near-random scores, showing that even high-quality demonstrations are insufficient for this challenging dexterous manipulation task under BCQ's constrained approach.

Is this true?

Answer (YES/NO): NO